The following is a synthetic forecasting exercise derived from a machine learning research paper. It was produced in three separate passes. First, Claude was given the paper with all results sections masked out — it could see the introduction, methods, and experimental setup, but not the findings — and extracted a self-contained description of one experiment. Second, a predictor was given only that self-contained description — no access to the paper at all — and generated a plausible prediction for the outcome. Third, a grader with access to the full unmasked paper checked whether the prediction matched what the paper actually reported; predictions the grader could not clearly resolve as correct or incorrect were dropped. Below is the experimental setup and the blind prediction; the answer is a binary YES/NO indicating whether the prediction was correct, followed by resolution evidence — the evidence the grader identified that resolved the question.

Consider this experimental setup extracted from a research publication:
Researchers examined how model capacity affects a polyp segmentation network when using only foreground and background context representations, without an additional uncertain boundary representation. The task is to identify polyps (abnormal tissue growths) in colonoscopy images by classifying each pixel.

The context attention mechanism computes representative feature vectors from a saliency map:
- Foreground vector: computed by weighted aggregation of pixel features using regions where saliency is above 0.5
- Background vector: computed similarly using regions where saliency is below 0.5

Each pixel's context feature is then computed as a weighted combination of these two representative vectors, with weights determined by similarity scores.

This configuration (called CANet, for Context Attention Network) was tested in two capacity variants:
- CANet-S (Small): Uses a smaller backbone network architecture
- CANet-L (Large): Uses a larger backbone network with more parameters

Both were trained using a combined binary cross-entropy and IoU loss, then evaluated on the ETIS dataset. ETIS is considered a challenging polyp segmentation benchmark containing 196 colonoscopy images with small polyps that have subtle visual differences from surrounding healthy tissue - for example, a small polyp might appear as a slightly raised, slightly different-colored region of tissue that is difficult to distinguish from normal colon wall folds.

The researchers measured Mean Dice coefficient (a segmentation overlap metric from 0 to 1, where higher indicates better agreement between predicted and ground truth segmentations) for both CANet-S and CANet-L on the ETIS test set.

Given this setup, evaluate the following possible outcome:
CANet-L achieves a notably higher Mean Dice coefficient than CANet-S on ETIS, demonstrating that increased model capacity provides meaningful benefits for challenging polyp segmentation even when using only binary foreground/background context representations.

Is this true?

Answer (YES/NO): NO